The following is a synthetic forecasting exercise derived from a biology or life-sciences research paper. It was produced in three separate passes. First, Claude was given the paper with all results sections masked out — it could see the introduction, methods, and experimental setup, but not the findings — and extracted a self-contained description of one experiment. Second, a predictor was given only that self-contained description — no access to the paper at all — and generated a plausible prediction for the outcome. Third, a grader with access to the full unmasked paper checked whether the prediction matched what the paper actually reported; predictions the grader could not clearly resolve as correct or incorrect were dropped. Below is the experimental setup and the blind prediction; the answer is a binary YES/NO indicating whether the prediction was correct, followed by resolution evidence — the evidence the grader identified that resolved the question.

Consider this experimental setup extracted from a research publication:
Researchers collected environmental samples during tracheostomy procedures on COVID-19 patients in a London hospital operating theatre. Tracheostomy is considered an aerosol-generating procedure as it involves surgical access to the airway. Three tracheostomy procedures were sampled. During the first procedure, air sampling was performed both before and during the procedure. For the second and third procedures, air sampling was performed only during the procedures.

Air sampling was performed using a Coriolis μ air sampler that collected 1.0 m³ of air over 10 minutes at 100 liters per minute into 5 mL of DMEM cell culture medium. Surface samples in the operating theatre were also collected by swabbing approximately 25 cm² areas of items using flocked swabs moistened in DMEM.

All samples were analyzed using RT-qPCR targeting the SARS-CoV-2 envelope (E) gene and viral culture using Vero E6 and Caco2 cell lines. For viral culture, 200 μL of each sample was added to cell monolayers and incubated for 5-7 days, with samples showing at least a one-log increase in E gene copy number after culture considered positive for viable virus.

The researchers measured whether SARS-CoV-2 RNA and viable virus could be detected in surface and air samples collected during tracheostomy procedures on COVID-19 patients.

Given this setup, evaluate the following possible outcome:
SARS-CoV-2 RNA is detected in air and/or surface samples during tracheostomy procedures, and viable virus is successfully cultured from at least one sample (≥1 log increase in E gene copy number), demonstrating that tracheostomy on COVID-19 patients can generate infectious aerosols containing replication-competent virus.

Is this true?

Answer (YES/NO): NO